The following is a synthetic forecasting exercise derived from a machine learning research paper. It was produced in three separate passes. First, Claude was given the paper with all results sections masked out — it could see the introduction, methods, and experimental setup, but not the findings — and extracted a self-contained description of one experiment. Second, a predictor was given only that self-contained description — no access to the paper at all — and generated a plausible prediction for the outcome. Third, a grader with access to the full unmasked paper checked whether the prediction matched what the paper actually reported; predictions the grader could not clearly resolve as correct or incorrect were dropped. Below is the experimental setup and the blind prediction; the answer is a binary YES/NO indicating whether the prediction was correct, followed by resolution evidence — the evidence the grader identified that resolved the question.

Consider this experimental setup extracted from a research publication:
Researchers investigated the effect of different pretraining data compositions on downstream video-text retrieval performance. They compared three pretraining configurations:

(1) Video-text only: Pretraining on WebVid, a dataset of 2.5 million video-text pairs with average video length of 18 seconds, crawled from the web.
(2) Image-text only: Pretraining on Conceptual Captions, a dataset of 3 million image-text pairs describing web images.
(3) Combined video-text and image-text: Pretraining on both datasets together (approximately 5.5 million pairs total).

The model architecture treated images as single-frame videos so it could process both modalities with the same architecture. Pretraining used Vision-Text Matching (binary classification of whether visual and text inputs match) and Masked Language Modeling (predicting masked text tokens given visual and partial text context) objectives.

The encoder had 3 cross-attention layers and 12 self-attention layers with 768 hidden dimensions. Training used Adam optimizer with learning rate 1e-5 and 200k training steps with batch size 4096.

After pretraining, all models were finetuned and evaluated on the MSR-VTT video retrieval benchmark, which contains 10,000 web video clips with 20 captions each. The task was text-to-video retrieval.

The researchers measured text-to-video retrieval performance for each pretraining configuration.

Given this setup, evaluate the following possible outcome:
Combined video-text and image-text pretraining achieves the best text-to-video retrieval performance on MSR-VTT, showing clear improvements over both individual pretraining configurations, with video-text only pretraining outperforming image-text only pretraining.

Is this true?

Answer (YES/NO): YES